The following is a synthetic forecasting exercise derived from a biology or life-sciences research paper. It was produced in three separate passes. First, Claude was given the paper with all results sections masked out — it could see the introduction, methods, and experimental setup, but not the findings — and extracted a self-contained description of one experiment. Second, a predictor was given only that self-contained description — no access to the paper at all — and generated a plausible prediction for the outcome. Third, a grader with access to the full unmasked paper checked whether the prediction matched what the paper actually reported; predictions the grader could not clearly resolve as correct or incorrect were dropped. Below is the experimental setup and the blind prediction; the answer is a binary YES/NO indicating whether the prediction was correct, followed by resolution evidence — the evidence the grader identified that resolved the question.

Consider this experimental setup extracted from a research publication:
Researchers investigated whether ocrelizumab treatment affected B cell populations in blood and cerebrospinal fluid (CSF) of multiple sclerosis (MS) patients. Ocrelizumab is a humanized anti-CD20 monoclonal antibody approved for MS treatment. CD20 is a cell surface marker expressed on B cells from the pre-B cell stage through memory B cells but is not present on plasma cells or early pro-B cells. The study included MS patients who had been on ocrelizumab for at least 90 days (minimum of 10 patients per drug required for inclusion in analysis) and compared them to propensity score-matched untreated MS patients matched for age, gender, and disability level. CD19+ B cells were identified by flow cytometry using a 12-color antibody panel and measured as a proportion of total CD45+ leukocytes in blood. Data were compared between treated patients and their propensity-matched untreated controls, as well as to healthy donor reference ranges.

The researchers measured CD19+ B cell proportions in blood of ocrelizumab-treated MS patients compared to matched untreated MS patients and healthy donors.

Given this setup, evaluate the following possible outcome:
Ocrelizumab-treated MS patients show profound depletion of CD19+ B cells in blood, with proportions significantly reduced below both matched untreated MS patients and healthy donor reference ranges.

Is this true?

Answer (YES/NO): YES